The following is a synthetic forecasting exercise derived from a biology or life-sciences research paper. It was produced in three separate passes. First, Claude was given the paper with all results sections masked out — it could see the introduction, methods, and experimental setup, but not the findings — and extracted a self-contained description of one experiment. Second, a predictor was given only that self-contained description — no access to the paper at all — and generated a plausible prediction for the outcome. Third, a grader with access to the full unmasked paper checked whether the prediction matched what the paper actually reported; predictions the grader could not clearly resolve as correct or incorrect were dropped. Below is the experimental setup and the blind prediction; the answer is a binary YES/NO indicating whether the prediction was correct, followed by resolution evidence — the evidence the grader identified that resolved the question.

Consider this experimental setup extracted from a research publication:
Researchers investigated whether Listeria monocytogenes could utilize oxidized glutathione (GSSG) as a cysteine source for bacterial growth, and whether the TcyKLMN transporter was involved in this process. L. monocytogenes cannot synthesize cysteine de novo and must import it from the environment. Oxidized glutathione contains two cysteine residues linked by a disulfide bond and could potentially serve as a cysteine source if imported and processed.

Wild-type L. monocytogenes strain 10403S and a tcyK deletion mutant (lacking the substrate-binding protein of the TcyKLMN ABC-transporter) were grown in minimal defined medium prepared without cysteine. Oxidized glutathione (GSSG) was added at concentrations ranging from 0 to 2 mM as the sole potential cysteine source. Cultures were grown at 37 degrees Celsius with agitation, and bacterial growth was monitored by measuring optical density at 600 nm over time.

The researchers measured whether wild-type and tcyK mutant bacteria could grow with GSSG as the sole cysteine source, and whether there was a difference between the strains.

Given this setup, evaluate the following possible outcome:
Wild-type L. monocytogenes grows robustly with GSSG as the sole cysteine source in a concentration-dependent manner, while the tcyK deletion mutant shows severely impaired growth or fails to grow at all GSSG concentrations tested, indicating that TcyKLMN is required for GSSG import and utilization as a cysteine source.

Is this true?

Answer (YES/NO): NO